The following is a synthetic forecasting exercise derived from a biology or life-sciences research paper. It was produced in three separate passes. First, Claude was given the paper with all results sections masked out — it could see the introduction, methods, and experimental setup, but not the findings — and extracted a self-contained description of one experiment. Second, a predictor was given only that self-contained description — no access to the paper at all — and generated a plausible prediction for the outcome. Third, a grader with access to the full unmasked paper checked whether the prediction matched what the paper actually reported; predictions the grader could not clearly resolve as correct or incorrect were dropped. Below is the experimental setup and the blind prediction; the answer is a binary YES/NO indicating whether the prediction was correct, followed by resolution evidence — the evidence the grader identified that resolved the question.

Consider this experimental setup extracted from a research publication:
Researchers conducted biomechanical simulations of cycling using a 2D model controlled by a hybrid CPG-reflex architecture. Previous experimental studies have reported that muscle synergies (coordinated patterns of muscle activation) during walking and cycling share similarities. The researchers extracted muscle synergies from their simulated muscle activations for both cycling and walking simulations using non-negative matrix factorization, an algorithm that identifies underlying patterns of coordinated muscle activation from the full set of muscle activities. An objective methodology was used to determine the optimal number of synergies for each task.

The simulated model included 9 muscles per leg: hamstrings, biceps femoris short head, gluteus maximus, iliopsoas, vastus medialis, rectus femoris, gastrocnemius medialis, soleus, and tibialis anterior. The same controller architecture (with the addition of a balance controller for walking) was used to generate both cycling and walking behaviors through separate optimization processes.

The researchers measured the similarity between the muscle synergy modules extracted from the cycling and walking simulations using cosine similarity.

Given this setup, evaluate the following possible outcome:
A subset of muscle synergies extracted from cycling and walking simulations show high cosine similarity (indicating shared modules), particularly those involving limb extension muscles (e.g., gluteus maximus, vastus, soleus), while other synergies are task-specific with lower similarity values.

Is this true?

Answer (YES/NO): NO